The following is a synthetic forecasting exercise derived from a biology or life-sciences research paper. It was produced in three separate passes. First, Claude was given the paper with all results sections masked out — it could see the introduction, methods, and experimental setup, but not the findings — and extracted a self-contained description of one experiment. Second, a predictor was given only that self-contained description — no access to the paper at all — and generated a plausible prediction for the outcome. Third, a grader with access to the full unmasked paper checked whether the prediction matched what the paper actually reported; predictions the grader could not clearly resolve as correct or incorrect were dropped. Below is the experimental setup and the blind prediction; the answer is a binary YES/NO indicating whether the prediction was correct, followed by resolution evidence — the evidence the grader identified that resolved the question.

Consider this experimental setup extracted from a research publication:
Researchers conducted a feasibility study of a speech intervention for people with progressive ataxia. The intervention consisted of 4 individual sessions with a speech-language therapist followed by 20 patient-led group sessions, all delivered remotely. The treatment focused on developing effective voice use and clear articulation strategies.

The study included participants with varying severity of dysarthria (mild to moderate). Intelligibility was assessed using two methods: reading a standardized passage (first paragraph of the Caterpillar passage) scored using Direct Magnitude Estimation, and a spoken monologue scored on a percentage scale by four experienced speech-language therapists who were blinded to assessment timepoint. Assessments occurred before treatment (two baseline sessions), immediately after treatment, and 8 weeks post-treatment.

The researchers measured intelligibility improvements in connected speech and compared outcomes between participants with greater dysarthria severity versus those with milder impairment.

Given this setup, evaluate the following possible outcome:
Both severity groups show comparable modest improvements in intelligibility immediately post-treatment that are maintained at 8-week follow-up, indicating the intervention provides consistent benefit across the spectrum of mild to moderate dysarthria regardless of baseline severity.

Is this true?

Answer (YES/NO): NO